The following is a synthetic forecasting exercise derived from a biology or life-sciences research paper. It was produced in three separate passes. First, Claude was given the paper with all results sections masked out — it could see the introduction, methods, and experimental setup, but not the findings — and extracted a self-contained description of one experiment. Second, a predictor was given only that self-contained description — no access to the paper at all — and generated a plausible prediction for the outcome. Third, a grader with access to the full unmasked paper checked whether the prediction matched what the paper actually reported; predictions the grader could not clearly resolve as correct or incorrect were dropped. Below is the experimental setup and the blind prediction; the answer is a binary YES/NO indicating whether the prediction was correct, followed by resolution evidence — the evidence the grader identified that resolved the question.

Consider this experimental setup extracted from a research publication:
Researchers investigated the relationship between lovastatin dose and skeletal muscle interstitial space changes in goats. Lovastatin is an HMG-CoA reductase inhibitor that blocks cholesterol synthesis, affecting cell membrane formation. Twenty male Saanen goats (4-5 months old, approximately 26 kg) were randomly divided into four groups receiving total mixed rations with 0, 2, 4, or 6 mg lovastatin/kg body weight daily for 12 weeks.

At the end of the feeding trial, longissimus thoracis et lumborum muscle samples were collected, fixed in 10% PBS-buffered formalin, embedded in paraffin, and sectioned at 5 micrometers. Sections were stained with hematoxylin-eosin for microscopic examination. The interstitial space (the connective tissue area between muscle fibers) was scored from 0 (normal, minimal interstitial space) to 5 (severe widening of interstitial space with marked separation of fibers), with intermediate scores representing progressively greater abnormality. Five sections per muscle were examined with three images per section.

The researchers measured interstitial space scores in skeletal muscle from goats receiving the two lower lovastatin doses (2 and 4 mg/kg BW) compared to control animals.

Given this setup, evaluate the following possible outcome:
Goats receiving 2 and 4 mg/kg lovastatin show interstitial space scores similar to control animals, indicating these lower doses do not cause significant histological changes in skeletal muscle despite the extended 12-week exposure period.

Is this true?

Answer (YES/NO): NO